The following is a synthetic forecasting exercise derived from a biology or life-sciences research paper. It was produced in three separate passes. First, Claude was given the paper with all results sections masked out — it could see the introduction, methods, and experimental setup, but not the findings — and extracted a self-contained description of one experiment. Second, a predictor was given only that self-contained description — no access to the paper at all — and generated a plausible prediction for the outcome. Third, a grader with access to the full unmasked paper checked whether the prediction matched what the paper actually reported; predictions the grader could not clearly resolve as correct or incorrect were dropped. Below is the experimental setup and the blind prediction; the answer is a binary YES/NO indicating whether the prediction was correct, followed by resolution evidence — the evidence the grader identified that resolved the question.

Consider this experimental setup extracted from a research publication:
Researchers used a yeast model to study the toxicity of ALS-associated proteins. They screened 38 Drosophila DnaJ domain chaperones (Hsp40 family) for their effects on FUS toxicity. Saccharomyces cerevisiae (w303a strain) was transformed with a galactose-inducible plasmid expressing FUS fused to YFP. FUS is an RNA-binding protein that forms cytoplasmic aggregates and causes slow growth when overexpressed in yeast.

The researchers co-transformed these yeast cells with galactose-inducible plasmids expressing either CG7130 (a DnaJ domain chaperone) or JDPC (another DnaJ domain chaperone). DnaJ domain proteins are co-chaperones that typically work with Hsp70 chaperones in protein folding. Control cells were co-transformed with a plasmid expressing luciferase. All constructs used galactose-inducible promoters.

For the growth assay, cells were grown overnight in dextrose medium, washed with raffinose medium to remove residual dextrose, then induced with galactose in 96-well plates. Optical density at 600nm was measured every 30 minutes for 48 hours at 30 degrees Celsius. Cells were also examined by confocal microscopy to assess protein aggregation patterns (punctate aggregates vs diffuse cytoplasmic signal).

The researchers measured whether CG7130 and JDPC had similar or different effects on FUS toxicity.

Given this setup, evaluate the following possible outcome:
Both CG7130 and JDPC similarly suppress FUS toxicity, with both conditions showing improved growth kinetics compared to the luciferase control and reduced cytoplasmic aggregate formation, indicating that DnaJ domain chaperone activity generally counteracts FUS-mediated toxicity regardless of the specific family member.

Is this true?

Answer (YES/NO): NO